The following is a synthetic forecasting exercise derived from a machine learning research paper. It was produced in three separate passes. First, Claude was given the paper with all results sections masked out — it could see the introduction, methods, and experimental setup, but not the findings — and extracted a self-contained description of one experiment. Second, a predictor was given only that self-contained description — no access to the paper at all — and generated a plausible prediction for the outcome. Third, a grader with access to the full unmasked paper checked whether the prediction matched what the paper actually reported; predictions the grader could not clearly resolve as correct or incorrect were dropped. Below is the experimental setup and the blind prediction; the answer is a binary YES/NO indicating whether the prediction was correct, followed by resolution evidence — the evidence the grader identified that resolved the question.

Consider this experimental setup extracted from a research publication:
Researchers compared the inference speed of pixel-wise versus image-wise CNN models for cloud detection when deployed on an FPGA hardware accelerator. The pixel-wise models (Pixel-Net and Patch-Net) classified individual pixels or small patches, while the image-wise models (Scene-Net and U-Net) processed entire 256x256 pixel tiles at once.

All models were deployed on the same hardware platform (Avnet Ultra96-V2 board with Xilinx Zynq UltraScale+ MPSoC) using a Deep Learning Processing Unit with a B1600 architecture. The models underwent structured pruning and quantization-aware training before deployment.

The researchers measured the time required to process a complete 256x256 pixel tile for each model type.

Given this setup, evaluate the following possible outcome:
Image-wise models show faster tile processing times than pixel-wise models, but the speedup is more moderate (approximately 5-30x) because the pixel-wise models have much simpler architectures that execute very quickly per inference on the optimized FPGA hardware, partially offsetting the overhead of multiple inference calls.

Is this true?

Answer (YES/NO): NO